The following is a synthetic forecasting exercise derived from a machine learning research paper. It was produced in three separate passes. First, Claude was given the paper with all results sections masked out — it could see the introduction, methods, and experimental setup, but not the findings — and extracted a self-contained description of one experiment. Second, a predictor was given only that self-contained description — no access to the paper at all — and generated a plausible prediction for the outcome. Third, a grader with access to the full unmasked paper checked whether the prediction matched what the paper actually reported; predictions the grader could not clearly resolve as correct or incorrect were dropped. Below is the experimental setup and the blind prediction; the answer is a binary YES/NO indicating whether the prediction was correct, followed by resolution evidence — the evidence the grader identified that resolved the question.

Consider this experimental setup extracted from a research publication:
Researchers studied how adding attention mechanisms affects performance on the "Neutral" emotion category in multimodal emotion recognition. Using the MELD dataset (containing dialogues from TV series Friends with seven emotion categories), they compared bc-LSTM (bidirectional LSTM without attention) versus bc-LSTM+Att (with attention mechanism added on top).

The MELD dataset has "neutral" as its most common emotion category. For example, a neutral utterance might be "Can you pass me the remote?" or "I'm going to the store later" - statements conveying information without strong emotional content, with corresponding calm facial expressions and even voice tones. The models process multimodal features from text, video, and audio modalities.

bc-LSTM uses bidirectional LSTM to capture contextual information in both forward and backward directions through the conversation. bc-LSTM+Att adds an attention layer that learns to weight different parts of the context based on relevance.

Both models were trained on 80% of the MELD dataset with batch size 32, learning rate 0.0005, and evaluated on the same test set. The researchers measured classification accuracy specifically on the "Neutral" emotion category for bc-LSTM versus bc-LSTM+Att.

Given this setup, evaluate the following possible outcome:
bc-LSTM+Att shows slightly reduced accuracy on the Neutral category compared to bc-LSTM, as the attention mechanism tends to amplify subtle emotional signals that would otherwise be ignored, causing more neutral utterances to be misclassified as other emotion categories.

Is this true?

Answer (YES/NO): NO